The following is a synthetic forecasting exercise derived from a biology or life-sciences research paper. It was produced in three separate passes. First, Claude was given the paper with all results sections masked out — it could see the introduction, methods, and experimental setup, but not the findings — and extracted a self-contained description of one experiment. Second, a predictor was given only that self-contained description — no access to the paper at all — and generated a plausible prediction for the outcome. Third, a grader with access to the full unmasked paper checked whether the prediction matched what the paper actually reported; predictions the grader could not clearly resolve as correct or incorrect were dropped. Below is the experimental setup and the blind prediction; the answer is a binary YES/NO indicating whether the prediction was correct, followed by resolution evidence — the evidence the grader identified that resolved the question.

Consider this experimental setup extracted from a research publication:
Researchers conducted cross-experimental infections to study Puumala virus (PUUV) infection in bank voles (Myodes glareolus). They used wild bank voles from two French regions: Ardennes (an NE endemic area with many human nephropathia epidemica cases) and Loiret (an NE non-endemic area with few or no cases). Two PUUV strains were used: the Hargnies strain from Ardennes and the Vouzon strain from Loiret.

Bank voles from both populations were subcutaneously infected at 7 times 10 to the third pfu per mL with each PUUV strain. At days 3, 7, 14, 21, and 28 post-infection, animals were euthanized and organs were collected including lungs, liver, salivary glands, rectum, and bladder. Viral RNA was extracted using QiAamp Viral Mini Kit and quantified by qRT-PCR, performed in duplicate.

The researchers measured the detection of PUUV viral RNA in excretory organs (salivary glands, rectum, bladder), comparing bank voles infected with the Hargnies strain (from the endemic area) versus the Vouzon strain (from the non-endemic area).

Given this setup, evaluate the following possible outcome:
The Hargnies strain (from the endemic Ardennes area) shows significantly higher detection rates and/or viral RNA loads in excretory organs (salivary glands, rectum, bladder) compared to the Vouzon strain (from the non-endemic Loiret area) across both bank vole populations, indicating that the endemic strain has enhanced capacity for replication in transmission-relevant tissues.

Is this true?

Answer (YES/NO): NO